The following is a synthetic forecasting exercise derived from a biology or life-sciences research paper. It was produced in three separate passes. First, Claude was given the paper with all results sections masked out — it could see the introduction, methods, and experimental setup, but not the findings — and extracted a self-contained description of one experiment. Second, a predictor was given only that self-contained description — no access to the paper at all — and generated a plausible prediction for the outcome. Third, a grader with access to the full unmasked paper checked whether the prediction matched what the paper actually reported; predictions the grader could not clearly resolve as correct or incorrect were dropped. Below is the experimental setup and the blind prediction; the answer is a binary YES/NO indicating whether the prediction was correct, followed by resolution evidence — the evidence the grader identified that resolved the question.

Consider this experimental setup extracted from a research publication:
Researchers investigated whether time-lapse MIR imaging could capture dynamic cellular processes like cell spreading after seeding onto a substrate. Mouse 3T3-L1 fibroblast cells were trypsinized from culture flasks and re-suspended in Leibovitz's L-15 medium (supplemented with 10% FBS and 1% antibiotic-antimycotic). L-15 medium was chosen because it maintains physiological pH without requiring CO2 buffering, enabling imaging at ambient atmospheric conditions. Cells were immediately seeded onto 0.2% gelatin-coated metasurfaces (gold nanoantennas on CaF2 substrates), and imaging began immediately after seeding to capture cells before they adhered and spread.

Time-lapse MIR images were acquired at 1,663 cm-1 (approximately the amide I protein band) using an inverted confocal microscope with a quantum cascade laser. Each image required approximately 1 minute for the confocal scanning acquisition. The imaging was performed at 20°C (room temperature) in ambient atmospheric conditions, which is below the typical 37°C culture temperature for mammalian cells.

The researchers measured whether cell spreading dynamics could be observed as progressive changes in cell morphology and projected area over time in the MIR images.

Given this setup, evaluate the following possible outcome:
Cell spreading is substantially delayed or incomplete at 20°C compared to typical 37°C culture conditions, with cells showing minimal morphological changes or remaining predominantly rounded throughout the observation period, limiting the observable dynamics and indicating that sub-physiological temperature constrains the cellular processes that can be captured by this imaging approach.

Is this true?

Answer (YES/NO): NO